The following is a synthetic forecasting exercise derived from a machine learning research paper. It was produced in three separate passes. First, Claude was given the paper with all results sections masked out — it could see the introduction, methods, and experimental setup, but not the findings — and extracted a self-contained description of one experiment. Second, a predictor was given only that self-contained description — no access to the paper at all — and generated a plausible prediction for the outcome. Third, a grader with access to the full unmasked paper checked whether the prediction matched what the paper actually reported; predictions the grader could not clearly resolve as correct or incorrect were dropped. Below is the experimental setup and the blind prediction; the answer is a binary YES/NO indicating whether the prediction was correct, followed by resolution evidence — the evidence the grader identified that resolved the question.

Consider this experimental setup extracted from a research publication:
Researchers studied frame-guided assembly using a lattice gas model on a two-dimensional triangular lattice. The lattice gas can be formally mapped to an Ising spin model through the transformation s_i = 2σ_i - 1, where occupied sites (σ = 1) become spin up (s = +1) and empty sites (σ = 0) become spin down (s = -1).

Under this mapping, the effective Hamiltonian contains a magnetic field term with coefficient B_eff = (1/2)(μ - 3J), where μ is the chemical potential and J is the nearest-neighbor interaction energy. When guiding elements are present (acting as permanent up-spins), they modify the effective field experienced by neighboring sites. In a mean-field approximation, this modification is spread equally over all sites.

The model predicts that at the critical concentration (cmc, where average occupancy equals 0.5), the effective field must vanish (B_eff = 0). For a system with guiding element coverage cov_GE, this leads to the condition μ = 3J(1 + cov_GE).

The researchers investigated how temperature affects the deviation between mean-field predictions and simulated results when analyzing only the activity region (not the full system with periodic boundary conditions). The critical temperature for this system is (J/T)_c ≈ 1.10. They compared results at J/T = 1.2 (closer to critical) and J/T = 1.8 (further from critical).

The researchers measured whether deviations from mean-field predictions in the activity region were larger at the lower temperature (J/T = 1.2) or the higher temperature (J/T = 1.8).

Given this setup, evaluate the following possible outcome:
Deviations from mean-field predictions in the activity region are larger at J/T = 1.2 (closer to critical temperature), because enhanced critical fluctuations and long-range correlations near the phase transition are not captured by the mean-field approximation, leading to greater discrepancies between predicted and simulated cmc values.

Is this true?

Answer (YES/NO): NO